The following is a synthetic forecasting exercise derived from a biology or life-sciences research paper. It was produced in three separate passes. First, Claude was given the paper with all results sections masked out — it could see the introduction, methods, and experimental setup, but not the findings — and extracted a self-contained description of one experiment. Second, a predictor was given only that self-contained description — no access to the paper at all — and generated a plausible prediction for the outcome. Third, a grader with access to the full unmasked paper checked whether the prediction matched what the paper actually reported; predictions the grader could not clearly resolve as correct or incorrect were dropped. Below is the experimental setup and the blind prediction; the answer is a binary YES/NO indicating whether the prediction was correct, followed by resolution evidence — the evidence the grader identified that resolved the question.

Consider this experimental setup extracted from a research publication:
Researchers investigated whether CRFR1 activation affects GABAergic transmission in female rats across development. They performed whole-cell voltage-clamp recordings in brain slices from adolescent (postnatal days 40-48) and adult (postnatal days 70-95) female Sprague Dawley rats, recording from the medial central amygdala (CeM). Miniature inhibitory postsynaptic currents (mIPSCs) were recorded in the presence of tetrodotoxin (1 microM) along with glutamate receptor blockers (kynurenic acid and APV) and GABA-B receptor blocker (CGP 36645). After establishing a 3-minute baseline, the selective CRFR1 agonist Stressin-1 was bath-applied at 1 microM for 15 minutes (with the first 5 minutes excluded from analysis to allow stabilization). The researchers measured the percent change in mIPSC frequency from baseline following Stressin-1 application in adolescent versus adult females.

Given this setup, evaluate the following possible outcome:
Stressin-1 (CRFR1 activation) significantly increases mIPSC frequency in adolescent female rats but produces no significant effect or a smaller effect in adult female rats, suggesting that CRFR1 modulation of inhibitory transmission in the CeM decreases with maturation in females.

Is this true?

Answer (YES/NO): NO